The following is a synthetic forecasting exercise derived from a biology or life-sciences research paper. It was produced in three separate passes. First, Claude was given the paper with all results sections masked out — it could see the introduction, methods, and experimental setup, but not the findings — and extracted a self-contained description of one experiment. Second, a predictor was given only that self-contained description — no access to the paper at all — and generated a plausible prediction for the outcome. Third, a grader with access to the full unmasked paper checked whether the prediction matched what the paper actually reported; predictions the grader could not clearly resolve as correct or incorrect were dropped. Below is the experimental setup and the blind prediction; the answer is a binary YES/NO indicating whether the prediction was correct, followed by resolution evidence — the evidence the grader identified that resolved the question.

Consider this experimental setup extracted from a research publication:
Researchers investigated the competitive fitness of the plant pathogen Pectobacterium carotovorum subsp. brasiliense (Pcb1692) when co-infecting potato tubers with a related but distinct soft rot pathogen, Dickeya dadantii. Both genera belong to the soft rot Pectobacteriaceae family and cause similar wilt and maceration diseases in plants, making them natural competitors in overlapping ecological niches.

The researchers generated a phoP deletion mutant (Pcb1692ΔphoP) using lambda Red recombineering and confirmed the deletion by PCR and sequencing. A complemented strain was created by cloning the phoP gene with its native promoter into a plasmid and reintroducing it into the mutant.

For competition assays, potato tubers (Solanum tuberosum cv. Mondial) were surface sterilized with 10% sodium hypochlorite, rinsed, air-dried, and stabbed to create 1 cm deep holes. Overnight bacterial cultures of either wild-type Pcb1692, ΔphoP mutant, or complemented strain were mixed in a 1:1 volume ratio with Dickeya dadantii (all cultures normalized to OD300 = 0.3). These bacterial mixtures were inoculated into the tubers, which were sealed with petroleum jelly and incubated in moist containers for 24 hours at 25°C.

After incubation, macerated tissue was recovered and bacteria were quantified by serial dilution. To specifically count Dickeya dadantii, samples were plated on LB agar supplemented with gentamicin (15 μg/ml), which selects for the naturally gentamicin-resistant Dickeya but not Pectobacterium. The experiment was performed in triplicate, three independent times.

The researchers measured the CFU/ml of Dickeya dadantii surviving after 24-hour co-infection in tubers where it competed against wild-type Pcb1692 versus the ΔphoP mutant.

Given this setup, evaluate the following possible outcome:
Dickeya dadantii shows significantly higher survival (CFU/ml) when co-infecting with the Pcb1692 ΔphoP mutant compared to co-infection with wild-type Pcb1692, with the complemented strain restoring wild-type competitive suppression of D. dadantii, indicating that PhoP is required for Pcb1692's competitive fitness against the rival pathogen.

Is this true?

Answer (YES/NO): NO